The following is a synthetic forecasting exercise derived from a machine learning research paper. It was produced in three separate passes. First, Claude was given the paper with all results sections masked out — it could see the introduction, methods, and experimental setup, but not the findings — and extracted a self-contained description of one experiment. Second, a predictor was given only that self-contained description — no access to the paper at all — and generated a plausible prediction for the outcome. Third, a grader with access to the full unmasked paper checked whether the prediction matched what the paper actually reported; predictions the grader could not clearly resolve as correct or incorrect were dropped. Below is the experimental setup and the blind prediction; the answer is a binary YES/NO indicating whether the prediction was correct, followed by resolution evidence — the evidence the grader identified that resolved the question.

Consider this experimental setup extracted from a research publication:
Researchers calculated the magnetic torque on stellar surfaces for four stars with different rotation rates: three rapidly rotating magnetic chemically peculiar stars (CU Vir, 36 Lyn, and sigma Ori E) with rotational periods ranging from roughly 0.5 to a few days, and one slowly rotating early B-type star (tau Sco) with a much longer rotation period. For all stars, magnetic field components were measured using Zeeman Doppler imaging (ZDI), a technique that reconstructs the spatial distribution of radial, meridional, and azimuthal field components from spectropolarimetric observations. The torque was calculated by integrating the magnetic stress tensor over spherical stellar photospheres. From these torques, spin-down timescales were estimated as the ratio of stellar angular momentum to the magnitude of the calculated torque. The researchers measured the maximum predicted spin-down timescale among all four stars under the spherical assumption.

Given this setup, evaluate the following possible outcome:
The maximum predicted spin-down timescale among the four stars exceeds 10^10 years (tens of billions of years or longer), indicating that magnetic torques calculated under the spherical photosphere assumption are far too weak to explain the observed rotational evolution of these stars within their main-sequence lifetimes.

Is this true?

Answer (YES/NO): NO